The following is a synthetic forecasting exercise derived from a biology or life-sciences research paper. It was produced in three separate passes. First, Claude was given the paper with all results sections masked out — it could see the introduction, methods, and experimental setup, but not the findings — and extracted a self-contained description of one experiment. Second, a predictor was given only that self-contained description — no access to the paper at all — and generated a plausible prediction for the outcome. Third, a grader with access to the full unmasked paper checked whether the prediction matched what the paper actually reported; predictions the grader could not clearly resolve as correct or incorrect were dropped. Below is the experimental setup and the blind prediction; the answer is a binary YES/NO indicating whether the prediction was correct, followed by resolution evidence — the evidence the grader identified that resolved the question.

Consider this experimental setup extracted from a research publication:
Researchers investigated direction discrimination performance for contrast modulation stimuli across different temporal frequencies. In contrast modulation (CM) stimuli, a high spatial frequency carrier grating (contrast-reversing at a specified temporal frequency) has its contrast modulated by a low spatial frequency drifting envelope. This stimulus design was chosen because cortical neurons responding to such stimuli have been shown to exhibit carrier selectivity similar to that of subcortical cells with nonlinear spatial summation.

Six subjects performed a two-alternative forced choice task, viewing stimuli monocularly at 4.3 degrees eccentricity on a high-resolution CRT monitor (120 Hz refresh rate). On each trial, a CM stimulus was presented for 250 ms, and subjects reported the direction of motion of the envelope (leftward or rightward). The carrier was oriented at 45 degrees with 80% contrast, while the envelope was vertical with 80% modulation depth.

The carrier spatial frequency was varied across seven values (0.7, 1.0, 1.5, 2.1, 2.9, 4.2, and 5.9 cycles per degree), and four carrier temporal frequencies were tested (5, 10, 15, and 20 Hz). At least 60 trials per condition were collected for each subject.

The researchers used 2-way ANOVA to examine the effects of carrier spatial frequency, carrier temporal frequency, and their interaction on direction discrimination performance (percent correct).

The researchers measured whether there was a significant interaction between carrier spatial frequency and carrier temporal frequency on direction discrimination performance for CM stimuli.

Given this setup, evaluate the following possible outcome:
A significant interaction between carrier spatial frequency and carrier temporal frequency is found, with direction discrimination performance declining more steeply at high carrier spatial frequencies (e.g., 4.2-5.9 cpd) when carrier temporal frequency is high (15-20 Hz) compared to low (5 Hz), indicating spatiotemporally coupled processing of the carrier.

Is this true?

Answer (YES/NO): NO